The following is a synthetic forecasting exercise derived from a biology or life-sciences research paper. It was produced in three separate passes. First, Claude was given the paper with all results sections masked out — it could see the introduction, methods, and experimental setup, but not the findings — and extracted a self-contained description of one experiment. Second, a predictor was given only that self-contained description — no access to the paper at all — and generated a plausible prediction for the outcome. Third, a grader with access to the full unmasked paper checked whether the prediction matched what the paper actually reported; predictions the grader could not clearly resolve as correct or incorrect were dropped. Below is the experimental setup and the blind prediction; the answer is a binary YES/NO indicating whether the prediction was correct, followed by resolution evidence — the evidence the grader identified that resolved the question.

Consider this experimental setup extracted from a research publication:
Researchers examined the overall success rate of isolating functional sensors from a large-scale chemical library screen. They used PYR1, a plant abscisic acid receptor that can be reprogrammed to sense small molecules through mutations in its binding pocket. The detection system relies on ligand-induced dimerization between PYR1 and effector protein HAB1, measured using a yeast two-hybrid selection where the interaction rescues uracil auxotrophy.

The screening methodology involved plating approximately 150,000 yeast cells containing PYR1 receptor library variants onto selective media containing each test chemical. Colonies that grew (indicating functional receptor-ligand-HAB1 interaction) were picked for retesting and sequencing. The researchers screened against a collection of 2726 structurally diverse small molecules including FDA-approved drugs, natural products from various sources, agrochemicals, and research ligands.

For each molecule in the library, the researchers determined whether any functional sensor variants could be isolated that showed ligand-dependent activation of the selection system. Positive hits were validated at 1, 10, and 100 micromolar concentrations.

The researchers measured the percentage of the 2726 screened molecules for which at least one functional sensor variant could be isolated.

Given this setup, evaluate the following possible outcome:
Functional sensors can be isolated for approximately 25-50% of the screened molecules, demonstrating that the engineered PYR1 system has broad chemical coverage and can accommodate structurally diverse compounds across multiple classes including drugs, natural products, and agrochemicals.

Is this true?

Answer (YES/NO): NO